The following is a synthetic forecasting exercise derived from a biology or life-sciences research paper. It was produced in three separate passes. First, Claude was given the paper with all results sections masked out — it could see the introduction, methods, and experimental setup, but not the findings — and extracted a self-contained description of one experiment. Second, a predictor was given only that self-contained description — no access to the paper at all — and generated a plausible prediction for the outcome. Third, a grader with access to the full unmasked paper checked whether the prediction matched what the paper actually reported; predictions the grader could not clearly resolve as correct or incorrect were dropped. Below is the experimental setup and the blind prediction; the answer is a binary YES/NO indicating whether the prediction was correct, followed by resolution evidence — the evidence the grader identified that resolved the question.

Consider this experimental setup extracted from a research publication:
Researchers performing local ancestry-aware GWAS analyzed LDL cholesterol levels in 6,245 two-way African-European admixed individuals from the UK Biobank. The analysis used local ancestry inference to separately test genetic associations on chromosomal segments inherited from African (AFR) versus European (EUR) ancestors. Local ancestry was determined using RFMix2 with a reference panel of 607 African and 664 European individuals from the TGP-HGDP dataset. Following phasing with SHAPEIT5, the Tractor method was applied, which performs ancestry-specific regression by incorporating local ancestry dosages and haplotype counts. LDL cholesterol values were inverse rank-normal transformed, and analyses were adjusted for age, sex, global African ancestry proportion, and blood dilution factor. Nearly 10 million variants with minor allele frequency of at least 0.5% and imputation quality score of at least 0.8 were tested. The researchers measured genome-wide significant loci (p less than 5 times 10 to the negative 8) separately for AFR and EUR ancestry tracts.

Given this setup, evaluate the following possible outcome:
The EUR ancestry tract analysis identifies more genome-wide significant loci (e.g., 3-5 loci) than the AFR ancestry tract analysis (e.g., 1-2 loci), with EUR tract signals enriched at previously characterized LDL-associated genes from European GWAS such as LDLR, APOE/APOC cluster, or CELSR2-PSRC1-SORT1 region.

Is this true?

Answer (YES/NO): NO